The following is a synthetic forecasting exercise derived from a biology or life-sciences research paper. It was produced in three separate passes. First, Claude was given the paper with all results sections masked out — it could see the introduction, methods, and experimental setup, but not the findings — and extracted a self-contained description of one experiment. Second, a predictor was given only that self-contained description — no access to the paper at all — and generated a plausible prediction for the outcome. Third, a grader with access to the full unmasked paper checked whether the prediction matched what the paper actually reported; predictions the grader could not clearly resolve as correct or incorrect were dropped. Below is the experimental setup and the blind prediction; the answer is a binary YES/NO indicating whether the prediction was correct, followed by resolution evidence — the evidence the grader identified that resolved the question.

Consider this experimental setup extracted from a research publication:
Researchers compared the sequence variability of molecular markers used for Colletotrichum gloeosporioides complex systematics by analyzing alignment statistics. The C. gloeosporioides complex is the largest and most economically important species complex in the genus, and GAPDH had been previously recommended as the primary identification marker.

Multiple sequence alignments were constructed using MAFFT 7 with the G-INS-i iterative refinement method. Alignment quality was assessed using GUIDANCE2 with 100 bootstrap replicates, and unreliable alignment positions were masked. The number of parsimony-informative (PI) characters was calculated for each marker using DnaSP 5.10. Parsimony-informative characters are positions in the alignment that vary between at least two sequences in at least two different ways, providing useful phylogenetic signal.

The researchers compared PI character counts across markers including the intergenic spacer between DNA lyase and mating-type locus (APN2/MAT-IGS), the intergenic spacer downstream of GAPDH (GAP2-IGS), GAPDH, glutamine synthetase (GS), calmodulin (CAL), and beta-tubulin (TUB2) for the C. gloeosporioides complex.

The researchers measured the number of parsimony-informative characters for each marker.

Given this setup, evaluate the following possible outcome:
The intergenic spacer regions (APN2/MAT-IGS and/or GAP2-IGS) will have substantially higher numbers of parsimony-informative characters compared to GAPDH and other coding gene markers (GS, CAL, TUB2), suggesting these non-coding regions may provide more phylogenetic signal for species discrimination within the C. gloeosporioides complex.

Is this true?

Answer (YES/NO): YES